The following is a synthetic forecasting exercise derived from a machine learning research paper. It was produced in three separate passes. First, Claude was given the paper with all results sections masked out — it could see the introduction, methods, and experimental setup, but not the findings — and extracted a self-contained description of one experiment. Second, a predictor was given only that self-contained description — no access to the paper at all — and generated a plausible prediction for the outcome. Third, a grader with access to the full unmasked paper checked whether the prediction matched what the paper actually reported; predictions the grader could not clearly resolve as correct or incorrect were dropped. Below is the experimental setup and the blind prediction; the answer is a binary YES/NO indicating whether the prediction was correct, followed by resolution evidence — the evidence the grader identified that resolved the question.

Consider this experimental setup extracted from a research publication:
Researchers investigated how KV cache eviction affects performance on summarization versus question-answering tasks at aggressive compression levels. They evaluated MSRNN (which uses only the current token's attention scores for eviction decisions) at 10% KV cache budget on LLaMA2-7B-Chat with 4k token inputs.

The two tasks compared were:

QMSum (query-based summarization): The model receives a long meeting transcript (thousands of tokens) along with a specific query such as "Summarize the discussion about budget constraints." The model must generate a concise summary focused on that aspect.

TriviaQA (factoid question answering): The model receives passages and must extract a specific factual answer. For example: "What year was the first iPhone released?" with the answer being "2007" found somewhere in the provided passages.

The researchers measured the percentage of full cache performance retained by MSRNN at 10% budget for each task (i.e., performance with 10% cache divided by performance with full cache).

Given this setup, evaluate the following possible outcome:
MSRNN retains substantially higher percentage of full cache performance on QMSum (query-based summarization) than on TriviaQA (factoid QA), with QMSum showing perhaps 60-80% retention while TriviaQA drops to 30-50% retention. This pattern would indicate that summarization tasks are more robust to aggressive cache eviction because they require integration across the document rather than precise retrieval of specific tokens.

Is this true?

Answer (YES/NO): NO